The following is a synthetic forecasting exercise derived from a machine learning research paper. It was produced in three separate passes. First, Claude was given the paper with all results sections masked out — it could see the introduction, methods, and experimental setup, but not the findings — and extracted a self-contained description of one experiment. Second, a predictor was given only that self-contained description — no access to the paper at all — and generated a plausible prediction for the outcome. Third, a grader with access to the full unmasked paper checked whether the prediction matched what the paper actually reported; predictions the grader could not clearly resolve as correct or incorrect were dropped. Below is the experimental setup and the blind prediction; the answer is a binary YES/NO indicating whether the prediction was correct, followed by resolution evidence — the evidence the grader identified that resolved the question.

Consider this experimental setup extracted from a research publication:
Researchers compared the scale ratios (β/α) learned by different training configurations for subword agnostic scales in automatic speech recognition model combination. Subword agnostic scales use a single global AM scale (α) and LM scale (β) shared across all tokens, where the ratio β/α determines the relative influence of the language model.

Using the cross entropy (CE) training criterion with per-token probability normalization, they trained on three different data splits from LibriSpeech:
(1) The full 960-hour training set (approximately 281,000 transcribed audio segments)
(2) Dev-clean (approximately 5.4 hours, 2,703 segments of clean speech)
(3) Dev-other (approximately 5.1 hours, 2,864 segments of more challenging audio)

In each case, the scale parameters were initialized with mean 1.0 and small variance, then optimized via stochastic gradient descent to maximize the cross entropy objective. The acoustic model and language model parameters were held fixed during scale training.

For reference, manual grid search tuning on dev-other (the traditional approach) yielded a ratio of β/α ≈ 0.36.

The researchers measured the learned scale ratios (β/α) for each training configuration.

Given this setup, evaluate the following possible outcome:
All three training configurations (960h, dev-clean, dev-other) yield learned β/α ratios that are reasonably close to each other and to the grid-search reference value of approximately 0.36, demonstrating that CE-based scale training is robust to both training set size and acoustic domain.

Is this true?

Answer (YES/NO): NO